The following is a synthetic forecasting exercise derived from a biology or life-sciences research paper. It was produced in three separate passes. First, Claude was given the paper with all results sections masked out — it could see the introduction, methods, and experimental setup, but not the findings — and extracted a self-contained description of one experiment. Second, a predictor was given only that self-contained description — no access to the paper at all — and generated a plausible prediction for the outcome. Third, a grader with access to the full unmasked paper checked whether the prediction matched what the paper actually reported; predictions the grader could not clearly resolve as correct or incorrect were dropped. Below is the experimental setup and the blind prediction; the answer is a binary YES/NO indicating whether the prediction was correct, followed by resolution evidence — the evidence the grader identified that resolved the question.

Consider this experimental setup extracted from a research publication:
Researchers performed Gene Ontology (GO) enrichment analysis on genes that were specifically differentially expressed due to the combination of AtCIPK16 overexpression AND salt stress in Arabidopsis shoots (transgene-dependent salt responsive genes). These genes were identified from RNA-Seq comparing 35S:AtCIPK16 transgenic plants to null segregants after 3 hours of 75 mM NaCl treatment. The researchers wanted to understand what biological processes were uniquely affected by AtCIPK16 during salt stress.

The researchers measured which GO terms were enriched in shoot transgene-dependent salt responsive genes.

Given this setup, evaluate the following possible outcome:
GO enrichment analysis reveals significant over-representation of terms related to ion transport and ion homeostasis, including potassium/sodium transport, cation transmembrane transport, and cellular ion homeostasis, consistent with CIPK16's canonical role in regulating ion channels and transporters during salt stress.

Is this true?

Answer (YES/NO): NO